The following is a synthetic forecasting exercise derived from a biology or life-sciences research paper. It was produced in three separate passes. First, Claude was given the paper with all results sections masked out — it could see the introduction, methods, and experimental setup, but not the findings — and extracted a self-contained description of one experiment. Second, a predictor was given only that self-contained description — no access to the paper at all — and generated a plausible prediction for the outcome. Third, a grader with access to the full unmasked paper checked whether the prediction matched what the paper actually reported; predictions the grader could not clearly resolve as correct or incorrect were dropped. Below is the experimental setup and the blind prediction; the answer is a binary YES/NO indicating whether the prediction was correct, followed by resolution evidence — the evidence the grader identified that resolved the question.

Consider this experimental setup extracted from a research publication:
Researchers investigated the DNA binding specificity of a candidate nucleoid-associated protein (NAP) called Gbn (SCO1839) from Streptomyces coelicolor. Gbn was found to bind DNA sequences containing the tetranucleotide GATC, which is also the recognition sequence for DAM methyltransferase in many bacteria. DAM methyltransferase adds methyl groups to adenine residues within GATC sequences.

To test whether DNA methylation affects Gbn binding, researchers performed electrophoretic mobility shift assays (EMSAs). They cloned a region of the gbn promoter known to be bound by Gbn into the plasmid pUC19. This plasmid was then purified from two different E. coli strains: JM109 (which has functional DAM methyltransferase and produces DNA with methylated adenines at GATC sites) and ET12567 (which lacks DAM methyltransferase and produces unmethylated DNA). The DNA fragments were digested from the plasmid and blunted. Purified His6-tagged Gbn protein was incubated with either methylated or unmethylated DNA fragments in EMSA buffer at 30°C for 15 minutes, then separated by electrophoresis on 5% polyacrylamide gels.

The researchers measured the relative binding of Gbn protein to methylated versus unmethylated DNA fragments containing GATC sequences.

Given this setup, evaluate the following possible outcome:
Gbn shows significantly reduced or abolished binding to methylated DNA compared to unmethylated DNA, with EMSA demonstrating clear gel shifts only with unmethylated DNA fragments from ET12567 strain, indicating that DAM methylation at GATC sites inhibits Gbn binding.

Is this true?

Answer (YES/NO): NO